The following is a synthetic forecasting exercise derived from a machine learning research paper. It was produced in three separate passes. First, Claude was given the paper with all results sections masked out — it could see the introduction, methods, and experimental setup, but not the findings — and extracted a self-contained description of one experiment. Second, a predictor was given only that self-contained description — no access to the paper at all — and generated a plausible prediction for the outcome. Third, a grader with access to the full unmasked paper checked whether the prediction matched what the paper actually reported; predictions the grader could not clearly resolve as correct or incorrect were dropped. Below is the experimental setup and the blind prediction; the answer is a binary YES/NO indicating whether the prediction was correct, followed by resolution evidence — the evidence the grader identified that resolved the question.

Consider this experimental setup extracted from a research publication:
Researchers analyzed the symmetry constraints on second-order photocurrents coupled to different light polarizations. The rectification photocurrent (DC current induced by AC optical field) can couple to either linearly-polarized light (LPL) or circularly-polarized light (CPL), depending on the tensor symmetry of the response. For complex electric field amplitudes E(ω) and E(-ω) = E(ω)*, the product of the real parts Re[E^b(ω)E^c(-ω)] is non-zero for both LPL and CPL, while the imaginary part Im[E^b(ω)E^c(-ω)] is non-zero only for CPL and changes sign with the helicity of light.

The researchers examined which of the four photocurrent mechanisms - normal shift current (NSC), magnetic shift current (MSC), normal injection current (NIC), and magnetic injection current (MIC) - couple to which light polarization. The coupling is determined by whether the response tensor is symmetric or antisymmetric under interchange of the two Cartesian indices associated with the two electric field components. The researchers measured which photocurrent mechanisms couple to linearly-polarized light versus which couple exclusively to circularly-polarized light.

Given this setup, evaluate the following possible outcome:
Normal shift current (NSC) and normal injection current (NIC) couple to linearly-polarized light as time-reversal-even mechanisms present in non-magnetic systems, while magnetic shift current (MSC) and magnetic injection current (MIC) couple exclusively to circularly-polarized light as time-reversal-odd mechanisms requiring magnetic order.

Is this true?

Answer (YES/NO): NO